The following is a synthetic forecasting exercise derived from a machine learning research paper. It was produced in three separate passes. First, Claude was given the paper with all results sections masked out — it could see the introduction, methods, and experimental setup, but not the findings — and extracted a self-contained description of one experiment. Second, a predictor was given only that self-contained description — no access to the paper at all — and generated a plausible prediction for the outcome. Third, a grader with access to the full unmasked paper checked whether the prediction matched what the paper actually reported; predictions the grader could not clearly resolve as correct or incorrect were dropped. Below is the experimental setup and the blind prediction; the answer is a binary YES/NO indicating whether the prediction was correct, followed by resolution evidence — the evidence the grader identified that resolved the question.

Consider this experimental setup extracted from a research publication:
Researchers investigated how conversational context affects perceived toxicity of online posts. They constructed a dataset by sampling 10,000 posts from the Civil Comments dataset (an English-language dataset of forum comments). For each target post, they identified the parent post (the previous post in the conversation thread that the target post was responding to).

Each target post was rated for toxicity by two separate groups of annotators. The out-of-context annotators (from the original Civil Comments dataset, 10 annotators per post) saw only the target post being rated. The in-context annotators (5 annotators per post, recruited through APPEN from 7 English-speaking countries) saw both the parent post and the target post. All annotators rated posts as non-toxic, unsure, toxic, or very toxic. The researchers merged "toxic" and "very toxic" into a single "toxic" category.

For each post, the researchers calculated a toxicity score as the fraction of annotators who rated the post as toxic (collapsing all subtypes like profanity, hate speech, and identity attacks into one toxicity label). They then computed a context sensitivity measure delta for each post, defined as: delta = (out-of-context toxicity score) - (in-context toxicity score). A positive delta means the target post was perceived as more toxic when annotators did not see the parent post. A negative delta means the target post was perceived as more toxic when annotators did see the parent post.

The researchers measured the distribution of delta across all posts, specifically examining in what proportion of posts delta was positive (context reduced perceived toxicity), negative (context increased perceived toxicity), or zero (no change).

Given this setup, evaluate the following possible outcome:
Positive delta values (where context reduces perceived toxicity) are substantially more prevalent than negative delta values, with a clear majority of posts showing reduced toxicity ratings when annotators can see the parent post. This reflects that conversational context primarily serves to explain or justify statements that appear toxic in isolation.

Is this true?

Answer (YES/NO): NO